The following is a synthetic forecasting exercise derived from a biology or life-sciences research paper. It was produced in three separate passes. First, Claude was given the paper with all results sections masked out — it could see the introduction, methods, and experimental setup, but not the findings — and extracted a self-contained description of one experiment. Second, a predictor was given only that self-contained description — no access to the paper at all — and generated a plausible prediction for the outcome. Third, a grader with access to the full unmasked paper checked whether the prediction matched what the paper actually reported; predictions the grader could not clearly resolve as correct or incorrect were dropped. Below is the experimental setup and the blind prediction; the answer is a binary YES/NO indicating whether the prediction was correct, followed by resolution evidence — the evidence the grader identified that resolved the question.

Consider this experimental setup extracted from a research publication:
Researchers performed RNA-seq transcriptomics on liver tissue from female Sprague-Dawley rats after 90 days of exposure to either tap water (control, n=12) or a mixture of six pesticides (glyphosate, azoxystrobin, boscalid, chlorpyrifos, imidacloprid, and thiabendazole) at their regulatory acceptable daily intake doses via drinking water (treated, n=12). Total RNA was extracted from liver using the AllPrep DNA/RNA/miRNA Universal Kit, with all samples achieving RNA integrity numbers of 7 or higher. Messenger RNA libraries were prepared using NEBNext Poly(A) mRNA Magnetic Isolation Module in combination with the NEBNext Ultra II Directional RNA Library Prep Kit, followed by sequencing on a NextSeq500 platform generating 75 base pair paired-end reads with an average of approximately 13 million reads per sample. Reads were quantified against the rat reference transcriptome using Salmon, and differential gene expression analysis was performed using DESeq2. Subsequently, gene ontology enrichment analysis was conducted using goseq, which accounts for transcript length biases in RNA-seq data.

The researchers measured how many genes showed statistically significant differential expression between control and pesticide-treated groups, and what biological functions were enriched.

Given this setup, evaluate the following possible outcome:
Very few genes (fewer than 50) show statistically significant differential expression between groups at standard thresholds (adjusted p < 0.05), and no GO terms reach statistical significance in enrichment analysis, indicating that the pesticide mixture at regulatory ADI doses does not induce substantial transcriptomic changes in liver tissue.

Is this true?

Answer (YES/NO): NO